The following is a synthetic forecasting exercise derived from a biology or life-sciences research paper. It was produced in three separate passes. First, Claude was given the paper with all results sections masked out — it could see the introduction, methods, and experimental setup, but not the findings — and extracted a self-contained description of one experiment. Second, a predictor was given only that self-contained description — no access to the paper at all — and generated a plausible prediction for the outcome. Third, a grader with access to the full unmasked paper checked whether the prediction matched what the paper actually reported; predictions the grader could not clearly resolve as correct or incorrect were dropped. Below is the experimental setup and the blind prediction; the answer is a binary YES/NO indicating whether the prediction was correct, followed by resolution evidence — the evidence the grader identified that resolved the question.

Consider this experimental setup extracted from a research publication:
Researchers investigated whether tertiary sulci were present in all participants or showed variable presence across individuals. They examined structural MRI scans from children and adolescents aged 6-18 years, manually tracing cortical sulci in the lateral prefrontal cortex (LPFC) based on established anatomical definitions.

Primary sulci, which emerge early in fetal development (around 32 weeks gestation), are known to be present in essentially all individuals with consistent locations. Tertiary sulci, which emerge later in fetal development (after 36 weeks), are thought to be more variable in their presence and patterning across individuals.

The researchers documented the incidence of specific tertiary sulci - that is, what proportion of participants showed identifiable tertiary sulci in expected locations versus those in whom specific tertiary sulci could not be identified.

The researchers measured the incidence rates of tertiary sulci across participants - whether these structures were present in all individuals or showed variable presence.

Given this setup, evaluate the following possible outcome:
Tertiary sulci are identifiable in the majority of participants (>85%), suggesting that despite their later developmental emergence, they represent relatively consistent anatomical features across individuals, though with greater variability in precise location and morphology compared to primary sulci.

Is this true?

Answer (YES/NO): YES